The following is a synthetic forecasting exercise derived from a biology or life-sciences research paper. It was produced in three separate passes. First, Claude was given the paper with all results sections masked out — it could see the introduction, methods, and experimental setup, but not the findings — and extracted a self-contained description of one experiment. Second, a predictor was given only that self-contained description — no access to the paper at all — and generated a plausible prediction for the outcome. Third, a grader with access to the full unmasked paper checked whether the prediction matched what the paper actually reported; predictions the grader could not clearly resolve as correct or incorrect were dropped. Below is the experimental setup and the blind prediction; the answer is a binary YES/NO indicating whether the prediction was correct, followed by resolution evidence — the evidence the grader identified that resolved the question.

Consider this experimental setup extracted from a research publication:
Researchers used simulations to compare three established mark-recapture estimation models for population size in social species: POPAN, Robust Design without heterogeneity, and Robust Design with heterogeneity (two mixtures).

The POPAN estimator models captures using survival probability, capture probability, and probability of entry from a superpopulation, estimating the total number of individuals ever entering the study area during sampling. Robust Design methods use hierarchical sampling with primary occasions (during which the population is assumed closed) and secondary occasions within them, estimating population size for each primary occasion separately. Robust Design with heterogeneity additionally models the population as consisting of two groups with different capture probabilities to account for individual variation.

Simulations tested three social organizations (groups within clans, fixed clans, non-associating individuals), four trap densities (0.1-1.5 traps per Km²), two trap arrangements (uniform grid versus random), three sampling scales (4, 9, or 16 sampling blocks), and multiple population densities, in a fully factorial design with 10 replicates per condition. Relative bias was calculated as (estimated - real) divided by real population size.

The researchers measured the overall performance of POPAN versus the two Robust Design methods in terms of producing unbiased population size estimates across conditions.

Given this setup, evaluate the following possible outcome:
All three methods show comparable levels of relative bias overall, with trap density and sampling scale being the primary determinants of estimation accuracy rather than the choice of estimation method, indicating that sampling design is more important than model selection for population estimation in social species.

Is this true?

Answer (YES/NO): NO